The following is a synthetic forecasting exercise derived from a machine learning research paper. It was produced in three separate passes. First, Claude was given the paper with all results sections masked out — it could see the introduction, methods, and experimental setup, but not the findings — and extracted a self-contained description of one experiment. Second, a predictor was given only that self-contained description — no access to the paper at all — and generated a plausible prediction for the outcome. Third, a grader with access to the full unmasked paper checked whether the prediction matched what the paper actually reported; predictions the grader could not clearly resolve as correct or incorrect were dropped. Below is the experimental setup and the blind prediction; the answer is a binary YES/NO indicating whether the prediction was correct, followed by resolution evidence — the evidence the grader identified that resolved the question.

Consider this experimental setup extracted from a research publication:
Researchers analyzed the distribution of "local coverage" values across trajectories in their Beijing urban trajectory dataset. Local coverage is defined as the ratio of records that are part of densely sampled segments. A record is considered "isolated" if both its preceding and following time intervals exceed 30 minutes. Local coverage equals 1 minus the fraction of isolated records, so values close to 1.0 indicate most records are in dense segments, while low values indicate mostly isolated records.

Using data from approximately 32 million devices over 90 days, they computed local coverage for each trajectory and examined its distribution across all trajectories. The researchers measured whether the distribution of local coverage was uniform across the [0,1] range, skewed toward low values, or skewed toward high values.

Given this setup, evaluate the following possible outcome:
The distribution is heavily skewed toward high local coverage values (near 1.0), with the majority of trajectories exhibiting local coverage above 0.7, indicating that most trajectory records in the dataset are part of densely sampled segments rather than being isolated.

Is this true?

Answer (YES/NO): YES